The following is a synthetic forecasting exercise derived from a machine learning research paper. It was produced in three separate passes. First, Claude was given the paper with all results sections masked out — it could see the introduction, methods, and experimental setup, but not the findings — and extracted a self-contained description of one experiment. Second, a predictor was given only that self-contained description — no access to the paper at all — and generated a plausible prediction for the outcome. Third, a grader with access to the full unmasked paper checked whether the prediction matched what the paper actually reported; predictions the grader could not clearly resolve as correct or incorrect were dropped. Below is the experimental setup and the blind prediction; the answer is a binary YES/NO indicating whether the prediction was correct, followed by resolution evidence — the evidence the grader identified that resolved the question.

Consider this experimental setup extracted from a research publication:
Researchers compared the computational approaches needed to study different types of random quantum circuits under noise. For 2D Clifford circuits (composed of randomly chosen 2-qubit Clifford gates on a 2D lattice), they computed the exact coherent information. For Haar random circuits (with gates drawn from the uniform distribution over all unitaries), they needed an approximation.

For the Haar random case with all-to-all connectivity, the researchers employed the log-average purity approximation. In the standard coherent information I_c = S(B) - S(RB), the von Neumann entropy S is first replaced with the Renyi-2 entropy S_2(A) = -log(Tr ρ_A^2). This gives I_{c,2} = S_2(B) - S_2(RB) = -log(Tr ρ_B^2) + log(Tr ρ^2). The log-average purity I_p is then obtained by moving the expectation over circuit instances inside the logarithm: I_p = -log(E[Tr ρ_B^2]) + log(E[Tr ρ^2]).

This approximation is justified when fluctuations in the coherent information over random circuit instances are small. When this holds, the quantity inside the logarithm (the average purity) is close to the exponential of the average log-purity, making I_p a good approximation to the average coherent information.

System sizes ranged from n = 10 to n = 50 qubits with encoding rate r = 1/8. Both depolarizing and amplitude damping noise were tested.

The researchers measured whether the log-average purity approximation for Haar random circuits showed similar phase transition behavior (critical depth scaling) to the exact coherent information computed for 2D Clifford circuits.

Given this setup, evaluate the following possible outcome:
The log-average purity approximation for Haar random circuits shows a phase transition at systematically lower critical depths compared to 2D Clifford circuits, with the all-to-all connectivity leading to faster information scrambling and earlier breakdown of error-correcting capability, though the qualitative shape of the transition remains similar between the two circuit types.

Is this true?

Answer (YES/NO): YES